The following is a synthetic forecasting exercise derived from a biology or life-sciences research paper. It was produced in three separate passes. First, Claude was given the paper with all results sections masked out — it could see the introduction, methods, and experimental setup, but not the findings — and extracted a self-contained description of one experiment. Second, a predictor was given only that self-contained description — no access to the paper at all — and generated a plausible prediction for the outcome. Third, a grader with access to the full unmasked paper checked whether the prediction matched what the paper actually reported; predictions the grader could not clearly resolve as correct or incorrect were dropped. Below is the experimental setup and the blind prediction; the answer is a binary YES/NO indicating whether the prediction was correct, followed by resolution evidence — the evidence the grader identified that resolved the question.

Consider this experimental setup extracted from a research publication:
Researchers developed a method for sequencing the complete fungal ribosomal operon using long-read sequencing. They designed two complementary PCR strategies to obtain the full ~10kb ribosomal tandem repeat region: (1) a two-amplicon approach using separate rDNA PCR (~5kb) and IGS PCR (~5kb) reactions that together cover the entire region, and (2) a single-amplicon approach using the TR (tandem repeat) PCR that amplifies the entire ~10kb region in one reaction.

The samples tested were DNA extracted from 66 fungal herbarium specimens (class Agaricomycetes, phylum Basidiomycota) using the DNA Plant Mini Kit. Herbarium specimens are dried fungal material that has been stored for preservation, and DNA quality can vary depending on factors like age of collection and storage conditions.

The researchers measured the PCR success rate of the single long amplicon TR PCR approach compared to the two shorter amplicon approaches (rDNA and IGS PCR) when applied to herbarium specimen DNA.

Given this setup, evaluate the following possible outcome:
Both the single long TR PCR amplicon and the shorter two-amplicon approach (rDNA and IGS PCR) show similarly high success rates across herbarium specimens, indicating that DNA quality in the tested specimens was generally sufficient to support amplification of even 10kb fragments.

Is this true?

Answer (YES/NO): NO